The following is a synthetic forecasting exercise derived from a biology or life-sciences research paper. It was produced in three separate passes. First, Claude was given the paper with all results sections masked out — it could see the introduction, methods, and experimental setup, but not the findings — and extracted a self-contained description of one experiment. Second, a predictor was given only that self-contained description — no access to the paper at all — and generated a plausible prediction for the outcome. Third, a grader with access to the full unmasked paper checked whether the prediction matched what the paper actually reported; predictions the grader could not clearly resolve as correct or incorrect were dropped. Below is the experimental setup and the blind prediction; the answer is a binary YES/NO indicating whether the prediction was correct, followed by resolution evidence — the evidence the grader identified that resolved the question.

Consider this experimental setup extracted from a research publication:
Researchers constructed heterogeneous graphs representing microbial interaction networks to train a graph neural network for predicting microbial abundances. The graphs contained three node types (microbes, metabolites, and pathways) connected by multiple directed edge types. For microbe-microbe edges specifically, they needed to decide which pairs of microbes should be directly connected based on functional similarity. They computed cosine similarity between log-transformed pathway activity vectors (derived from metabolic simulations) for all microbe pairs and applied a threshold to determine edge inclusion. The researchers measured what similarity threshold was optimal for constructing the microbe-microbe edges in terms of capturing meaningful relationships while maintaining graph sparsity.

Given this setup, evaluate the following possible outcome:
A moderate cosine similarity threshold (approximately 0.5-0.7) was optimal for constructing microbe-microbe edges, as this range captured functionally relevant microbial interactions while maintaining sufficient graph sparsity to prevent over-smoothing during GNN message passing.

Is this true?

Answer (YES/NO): NO